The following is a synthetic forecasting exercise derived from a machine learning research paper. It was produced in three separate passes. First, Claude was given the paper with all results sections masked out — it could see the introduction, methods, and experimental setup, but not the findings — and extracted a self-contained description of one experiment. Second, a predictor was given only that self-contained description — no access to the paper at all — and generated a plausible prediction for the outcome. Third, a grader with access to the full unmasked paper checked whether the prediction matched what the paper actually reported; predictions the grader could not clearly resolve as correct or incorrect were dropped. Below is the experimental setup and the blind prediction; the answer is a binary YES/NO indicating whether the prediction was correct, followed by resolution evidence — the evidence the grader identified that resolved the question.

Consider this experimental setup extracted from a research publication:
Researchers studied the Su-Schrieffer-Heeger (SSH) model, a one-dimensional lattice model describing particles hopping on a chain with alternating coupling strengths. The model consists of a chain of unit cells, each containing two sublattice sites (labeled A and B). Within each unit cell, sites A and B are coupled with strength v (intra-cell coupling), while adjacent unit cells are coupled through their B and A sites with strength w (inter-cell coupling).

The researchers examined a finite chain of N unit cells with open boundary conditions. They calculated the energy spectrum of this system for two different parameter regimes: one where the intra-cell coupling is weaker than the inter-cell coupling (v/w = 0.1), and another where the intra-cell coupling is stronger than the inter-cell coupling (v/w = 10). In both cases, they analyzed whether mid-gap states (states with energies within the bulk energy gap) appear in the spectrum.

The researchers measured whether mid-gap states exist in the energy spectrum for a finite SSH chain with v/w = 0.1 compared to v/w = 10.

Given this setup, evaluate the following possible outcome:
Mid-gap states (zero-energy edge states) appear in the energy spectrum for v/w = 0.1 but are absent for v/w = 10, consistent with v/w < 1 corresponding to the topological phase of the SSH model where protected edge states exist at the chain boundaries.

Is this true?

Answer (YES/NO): YES